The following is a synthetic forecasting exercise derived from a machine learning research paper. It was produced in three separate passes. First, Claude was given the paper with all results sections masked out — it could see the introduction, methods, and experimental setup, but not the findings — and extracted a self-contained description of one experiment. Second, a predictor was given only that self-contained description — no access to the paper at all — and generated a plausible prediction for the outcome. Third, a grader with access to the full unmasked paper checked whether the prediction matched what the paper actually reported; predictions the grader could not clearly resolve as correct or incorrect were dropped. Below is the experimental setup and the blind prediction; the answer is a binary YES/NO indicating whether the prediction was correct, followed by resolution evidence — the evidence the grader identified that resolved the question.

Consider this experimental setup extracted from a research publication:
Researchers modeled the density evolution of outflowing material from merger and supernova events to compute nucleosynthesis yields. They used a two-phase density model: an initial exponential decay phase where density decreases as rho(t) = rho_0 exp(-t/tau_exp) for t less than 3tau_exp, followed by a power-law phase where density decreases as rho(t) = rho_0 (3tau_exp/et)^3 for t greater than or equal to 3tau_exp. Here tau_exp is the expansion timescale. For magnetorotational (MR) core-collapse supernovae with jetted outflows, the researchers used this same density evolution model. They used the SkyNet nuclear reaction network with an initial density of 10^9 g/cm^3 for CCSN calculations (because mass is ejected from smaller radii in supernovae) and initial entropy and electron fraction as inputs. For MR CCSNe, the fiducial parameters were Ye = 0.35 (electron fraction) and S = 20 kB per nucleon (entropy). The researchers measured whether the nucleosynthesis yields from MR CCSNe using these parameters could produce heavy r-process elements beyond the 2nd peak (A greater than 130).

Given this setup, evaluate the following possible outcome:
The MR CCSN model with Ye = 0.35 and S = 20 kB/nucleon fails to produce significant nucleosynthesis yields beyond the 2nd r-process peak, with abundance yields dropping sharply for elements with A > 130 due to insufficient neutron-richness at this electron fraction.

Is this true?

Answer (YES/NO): YES